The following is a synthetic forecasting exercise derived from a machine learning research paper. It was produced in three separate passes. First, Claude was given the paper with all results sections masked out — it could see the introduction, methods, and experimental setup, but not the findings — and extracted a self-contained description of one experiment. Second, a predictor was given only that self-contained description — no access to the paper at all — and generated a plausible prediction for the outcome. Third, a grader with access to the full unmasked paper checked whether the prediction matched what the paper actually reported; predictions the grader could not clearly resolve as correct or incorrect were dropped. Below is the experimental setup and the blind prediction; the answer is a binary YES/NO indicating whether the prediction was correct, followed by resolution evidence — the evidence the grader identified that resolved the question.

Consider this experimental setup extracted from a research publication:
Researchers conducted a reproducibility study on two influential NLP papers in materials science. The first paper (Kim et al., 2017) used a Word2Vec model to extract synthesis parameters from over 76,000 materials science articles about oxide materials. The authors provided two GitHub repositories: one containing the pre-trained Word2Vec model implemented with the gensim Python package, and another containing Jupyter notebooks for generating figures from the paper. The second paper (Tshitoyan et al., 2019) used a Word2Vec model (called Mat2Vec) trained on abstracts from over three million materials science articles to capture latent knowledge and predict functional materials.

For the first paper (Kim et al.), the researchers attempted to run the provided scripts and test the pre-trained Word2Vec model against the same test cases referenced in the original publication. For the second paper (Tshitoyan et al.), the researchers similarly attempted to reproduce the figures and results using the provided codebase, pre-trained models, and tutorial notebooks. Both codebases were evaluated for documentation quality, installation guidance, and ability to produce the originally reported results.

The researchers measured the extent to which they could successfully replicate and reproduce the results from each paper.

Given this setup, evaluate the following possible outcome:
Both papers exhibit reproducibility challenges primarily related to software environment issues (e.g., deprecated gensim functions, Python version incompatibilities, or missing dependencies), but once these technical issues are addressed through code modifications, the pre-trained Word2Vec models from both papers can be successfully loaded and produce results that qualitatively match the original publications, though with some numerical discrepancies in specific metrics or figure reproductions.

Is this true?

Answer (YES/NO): YES